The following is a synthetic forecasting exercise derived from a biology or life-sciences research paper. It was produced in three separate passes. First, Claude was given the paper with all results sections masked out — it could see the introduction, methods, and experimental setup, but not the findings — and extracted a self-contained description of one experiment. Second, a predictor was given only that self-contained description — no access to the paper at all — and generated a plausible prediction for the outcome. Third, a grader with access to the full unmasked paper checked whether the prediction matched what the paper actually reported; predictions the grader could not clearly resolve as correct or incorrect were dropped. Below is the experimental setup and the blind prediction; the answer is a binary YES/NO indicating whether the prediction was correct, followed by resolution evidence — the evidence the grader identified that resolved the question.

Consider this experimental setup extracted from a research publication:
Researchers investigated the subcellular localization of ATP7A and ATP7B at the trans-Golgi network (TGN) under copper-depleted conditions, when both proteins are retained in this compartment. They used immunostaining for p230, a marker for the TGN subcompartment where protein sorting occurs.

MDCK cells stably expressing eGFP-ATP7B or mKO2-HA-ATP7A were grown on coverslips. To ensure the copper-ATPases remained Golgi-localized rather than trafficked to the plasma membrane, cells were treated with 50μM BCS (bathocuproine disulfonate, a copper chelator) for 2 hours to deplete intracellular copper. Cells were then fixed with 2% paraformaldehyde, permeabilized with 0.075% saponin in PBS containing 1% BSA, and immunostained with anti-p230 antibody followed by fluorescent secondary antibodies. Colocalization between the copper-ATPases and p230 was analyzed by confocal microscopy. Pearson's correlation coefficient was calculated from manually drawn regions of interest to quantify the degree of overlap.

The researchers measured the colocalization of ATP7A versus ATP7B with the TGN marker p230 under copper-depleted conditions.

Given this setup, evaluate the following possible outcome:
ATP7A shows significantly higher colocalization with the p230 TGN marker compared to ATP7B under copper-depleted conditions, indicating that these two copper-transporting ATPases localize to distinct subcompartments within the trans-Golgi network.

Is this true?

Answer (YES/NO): NO